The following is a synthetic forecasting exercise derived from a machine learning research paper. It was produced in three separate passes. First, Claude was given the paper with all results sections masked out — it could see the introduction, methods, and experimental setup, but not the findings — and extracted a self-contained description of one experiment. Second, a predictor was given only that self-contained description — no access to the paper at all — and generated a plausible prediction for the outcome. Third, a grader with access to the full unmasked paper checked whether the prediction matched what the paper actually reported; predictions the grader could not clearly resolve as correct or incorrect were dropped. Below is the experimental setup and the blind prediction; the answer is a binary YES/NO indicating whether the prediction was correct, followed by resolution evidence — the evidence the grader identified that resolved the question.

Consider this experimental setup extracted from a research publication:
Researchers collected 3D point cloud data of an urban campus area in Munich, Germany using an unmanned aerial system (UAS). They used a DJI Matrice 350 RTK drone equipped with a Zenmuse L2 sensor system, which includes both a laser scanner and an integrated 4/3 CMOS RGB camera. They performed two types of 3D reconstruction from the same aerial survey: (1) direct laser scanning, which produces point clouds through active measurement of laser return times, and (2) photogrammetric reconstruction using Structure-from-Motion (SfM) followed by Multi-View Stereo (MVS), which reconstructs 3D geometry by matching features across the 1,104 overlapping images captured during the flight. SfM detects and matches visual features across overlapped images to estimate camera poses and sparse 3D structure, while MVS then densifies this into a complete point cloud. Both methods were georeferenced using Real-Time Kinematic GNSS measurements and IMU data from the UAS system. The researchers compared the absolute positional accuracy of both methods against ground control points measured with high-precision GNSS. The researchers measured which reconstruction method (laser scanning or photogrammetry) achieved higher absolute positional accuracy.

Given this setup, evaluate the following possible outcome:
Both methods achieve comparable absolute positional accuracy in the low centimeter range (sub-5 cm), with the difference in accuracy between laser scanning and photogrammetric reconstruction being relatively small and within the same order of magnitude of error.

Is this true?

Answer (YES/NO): NO